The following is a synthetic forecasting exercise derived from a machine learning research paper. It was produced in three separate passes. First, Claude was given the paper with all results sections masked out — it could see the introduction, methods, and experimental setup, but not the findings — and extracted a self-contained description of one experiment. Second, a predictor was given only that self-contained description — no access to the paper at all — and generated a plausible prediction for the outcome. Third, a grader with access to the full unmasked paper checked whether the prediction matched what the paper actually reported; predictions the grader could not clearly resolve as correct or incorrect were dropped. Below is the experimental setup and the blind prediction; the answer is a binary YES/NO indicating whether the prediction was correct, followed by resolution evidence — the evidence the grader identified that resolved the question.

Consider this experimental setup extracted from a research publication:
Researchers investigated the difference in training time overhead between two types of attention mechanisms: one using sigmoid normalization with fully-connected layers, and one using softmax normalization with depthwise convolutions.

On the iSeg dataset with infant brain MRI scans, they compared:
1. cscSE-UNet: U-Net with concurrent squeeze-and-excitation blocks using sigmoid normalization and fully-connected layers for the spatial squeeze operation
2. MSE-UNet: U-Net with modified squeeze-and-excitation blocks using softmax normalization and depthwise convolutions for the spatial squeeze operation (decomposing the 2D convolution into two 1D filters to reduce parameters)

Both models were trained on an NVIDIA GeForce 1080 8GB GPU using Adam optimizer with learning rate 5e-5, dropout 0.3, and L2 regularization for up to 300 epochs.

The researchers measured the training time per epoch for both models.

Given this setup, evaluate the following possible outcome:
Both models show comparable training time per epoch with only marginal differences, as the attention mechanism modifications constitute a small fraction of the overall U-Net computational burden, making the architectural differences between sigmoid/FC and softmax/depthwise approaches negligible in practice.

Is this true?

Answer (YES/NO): YES